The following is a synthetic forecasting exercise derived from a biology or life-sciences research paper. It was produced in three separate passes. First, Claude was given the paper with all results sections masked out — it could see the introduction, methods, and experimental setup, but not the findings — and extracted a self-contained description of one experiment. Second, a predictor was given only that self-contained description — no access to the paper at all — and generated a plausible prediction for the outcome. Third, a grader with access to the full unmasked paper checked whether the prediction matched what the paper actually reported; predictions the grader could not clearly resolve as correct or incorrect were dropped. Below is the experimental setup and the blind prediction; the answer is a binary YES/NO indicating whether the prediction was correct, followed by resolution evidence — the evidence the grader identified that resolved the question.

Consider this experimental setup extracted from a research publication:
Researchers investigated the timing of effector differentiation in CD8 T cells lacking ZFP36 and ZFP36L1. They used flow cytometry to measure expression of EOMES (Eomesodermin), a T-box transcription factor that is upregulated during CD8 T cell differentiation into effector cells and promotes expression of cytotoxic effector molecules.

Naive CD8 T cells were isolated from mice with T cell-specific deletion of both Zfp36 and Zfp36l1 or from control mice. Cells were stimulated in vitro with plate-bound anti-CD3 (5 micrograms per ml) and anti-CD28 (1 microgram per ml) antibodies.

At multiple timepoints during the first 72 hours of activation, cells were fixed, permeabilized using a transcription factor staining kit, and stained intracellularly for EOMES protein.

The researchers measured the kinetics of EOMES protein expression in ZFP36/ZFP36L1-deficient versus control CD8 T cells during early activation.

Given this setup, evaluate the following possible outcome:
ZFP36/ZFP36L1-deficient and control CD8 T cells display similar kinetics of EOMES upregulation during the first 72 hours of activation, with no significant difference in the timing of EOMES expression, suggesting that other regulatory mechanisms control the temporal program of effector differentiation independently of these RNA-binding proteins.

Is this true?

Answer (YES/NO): NO